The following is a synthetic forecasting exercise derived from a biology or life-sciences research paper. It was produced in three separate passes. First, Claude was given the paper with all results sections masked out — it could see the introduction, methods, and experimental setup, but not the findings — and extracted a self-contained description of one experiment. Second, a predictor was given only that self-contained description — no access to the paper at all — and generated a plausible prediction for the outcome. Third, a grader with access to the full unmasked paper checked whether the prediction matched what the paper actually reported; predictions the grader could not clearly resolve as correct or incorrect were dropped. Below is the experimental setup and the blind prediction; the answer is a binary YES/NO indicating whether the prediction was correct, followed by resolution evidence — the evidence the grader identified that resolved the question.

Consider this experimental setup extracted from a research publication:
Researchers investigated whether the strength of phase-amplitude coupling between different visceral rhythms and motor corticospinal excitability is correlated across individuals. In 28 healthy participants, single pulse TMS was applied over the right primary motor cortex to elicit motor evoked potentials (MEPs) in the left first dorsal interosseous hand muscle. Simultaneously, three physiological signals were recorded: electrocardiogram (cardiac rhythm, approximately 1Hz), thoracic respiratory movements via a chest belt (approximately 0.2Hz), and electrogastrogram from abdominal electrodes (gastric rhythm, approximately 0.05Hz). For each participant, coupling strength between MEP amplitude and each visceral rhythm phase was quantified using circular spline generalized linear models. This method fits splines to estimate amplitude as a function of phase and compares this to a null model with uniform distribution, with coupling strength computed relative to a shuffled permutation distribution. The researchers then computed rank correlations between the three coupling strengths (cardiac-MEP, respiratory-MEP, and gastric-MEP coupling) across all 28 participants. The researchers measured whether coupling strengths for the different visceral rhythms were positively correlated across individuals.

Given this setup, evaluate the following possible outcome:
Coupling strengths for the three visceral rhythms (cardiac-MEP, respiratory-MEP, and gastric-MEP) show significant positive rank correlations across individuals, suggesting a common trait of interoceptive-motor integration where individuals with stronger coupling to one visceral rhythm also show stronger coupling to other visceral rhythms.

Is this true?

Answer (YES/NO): NO